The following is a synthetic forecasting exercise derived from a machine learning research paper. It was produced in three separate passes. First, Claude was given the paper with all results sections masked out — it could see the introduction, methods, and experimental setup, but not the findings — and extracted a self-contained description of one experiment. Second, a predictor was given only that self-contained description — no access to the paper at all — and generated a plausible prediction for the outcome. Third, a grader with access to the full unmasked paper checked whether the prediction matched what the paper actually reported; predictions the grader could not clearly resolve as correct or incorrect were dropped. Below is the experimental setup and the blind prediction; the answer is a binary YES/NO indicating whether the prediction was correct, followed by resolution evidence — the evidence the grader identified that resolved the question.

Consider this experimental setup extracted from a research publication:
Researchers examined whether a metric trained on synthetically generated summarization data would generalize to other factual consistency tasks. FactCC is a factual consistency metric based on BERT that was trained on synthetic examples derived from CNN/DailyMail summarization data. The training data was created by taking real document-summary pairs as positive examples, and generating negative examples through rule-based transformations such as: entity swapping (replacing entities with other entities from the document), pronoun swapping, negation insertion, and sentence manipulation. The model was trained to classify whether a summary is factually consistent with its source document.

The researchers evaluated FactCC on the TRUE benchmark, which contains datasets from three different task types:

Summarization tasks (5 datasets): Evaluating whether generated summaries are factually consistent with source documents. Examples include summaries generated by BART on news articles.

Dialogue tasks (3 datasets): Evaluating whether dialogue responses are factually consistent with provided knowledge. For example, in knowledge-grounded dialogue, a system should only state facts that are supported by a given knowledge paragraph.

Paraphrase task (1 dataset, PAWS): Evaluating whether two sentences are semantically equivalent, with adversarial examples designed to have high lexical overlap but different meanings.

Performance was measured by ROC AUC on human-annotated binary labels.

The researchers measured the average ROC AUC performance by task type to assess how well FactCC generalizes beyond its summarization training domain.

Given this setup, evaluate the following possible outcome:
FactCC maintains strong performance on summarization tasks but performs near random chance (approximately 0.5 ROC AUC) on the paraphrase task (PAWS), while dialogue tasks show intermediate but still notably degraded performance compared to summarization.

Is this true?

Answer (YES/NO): NO